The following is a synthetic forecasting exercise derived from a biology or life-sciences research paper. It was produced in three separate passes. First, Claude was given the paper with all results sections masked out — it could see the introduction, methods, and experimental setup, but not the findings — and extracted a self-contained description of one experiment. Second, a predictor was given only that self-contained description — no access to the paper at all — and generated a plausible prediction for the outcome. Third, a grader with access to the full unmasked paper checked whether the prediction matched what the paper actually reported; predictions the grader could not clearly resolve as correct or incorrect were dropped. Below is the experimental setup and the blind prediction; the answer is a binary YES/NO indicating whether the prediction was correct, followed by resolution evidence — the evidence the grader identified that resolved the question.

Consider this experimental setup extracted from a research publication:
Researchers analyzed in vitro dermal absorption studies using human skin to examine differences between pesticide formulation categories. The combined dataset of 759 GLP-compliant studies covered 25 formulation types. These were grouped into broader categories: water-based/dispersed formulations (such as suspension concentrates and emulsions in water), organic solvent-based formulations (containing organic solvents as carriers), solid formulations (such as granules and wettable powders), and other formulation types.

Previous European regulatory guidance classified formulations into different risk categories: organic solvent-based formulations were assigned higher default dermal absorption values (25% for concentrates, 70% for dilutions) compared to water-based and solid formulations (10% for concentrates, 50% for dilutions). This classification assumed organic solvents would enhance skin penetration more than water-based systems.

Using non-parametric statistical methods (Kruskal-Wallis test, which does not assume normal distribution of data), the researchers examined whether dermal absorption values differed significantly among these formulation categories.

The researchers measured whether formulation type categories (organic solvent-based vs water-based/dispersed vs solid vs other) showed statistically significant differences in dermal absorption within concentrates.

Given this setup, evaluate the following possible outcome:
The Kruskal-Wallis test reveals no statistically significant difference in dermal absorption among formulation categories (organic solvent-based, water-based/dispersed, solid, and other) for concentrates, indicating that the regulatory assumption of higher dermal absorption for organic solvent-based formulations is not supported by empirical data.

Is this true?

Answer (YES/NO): NO